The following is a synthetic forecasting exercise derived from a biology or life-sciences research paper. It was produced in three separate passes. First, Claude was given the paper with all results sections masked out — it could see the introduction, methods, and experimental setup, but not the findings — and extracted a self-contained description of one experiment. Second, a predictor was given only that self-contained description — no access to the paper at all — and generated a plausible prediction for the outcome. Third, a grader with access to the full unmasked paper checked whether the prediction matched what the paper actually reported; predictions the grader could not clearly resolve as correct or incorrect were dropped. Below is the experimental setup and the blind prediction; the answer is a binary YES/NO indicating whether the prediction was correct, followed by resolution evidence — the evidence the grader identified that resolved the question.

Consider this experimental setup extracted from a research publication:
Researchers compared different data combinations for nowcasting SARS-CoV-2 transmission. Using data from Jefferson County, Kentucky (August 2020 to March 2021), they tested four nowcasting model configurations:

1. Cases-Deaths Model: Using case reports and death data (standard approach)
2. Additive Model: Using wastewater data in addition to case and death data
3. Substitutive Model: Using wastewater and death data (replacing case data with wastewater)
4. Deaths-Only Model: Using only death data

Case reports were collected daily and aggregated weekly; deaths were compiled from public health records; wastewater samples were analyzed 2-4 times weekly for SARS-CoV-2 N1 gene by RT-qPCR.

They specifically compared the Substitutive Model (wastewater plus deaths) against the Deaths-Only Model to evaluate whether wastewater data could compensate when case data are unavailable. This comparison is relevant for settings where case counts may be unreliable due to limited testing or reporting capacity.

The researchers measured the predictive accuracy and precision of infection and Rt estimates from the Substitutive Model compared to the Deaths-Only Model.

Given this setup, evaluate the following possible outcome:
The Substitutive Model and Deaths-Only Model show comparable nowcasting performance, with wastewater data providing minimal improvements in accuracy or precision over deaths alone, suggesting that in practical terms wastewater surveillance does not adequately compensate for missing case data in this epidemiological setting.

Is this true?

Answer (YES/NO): YES